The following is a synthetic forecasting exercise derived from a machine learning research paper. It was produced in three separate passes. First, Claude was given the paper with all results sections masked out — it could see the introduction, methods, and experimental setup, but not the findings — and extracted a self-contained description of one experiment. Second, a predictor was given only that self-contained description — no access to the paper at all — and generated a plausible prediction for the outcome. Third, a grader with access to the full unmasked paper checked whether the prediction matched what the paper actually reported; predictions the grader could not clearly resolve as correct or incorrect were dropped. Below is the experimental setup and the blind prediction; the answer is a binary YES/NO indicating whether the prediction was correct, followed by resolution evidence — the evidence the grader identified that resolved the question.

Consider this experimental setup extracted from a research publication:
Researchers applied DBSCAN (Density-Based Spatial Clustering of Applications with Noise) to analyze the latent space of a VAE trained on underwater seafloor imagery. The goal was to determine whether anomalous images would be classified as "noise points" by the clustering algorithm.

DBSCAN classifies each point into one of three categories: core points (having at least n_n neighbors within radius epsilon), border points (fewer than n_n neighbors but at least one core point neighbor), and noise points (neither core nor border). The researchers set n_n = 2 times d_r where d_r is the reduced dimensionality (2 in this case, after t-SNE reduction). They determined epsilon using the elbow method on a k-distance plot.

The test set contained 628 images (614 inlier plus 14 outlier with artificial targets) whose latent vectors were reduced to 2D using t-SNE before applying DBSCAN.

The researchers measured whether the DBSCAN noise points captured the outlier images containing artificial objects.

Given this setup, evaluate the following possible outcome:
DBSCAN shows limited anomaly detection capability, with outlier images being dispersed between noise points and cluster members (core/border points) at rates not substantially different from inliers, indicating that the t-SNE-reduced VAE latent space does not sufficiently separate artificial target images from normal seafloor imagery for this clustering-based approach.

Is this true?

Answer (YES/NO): NO